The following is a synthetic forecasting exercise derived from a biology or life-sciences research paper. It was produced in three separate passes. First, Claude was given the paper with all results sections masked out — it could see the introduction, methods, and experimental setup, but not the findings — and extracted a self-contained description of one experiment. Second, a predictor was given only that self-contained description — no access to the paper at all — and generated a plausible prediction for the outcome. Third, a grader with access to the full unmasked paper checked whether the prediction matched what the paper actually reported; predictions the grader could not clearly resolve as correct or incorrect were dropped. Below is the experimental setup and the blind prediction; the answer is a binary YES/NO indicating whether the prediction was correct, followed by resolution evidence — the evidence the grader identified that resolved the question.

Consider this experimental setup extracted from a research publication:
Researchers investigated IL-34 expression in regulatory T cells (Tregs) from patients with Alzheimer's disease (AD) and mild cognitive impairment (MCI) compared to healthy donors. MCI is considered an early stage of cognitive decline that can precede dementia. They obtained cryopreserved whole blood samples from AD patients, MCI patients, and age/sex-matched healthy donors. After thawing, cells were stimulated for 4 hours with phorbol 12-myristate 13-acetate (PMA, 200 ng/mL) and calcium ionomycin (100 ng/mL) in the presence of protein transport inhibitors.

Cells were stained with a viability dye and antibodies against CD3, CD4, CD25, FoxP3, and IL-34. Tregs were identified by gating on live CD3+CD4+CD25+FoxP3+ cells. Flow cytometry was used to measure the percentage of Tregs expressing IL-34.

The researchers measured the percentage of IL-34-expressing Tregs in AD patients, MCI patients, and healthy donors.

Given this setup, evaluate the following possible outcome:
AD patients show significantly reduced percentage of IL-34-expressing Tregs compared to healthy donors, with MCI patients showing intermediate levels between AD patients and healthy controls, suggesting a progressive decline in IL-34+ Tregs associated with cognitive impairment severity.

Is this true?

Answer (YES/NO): NO